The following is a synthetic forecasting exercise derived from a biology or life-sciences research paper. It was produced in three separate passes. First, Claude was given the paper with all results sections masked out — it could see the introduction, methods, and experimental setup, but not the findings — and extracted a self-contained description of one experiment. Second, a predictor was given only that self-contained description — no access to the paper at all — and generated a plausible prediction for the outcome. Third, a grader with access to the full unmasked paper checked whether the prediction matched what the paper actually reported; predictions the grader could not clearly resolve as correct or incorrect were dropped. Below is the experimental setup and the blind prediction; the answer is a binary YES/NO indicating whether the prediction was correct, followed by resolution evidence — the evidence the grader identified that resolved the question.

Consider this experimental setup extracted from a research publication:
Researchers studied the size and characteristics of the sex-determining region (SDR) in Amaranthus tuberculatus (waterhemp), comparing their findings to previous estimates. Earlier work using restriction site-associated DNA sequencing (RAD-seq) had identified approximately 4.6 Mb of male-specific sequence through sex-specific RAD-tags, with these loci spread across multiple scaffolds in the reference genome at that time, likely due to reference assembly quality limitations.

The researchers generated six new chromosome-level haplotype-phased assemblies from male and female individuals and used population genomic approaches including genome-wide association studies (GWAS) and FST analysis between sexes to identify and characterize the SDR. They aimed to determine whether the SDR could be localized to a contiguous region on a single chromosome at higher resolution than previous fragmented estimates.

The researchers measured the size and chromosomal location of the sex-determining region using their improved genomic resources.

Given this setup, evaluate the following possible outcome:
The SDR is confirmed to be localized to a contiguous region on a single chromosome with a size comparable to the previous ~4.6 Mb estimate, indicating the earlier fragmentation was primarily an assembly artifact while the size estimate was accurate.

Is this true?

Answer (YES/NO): YES